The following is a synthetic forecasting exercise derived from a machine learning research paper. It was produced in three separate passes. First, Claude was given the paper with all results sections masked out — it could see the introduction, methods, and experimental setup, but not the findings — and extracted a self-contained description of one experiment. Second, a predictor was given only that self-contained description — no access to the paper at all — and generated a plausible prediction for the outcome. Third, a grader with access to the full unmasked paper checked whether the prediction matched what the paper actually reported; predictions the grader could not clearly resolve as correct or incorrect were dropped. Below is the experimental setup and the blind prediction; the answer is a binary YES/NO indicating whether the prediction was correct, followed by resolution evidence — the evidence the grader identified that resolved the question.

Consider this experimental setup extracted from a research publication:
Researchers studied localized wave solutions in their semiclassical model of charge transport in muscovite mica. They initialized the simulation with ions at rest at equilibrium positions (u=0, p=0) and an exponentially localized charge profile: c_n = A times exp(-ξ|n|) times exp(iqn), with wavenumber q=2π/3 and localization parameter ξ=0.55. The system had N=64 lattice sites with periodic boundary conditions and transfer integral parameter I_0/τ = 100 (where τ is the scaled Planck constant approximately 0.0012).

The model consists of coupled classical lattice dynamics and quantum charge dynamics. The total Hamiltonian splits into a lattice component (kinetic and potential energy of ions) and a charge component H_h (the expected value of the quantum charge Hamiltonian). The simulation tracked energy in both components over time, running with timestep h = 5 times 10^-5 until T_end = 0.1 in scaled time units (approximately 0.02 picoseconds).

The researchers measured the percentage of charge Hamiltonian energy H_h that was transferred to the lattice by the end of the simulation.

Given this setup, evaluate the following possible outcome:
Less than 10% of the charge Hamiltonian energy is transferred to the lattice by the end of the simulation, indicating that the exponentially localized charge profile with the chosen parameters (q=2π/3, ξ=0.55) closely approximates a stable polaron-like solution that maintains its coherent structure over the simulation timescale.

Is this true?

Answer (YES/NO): YES